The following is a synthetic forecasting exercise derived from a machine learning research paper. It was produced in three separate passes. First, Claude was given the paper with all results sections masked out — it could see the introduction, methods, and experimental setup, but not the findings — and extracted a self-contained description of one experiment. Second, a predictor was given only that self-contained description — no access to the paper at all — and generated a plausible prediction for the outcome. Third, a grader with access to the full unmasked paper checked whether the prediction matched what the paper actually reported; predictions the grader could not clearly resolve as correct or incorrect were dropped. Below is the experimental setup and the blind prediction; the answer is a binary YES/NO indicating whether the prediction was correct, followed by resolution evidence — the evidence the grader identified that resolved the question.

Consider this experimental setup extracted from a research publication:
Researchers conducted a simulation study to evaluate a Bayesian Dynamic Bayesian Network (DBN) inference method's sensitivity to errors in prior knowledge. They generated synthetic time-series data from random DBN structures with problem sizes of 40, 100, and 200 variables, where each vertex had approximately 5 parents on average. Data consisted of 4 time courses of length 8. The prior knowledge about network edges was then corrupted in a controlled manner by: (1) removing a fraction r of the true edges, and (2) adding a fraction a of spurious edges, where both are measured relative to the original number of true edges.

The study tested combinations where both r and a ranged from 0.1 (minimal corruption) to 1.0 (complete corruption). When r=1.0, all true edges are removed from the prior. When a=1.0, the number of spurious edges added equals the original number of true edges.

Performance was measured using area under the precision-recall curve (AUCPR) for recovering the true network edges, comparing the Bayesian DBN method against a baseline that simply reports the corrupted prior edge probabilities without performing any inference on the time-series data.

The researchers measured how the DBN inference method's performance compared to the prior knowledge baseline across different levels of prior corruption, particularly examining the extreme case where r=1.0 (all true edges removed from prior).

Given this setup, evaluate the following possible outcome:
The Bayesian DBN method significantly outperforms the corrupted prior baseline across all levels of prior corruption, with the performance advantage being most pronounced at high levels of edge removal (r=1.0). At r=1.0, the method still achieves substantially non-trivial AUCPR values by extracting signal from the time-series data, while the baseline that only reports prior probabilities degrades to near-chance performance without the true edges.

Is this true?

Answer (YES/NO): NO